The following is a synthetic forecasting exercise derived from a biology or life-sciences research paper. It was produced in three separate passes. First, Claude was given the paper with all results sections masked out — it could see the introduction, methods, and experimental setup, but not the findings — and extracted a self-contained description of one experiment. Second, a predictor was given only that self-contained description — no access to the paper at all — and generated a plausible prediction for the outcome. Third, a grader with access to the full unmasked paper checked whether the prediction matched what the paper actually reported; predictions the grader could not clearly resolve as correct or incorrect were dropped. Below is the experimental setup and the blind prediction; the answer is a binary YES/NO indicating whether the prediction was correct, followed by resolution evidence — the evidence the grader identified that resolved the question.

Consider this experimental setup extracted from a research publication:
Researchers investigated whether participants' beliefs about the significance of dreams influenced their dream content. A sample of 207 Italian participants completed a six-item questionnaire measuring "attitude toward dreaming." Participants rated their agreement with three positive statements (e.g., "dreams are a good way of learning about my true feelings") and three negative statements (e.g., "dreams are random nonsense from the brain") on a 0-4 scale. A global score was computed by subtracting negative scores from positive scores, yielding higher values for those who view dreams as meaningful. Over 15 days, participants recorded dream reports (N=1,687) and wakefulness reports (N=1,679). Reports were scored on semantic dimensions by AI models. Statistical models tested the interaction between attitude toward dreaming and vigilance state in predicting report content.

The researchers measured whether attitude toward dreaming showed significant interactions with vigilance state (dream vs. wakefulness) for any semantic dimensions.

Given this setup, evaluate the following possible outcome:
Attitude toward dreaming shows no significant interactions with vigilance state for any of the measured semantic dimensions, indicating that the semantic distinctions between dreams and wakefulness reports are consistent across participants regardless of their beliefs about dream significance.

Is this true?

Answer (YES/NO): NO